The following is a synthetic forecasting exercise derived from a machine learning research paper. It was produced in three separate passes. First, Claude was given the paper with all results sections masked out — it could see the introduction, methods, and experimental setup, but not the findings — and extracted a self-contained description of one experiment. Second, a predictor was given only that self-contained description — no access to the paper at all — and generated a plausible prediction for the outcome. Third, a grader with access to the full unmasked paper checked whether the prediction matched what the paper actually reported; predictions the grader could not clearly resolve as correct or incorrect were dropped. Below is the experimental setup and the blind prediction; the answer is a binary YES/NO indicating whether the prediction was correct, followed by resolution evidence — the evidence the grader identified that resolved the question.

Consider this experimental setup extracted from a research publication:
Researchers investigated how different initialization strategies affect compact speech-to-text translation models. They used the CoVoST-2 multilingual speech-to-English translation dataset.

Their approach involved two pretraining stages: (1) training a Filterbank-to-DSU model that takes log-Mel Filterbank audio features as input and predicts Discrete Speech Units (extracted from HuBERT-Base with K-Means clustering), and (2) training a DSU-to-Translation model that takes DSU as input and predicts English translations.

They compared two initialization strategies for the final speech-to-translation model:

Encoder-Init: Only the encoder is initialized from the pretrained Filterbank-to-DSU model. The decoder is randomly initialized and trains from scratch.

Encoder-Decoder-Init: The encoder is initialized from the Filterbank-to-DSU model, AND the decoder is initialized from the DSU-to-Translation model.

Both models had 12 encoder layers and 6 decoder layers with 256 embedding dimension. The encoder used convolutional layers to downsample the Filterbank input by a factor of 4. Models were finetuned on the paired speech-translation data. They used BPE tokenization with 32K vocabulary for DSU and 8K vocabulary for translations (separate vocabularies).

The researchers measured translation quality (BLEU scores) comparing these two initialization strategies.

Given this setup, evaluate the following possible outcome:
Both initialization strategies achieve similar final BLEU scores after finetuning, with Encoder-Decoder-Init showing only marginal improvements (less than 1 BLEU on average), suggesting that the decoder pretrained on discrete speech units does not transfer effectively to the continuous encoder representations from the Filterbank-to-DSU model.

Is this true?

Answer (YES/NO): NO